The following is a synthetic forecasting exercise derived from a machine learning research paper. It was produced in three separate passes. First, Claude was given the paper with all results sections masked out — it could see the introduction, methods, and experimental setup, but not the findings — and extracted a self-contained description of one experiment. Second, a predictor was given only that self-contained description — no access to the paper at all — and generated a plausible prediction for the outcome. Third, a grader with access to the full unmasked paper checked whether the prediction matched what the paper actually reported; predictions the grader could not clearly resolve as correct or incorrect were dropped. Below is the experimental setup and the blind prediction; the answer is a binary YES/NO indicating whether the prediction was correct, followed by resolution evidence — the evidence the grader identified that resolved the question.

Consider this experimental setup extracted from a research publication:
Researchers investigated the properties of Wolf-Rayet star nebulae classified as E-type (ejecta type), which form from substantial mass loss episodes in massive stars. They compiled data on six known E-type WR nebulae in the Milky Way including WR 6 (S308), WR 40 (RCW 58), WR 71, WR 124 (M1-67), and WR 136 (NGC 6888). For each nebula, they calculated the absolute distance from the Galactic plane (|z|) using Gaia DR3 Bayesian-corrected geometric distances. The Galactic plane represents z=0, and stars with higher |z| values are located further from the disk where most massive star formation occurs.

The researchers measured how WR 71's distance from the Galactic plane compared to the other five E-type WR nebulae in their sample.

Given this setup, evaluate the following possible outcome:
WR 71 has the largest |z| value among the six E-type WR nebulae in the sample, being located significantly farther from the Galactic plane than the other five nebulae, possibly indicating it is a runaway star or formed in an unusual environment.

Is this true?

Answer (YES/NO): YES